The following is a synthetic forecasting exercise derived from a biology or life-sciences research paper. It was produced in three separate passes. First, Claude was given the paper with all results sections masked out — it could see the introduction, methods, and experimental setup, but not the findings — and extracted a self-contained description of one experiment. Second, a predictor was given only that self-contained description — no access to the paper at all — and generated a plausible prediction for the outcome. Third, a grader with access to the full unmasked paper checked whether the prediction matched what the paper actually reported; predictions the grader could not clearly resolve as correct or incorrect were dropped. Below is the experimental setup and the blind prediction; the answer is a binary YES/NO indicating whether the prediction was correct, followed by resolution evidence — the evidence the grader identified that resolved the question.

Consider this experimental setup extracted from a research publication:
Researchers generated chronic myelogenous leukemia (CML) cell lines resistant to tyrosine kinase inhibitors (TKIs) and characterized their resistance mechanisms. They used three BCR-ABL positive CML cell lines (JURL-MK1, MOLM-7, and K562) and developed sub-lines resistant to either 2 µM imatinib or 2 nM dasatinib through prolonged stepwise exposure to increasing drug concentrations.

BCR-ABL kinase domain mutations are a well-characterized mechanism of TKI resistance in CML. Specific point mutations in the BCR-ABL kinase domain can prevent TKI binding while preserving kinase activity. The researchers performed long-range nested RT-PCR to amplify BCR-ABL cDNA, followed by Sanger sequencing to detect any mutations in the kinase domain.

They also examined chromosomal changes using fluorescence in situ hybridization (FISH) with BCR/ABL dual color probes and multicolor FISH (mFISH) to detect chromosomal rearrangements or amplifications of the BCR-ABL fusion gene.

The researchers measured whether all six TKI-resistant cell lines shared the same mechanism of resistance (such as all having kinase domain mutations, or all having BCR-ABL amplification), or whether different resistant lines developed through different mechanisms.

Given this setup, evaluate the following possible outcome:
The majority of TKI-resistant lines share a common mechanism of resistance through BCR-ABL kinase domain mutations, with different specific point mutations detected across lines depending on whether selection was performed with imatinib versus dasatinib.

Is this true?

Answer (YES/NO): NO